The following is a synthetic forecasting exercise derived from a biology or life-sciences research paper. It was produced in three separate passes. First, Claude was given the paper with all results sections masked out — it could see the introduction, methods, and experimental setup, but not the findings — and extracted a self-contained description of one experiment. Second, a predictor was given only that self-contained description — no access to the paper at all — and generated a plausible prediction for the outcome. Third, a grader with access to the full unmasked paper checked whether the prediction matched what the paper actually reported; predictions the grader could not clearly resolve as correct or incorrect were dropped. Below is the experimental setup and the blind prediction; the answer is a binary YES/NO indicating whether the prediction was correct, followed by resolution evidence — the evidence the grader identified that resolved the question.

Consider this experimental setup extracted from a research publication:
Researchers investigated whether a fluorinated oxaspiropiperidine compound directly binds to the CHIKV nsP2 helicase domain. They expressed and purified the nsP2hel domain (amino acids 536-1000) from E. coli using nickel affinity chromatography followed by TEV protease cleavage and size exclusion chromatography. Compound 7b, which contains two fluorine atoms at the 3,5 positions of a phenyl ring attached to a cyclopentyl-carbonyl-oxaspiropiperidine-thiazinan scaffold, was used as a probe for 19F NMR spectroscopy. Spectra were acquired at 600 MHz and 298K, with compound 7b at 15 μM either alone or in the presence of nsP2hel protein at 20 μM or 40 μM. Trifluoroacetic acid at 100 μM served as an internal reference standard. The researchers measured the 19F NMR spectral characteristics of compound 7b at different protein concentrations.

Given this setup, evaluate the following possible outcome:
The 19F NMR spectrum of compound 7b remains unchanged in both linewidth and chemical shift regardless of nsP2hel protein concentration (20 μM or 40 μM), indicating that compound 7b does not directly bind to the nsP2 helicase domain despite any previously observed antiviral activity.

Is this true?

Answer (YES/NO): NO